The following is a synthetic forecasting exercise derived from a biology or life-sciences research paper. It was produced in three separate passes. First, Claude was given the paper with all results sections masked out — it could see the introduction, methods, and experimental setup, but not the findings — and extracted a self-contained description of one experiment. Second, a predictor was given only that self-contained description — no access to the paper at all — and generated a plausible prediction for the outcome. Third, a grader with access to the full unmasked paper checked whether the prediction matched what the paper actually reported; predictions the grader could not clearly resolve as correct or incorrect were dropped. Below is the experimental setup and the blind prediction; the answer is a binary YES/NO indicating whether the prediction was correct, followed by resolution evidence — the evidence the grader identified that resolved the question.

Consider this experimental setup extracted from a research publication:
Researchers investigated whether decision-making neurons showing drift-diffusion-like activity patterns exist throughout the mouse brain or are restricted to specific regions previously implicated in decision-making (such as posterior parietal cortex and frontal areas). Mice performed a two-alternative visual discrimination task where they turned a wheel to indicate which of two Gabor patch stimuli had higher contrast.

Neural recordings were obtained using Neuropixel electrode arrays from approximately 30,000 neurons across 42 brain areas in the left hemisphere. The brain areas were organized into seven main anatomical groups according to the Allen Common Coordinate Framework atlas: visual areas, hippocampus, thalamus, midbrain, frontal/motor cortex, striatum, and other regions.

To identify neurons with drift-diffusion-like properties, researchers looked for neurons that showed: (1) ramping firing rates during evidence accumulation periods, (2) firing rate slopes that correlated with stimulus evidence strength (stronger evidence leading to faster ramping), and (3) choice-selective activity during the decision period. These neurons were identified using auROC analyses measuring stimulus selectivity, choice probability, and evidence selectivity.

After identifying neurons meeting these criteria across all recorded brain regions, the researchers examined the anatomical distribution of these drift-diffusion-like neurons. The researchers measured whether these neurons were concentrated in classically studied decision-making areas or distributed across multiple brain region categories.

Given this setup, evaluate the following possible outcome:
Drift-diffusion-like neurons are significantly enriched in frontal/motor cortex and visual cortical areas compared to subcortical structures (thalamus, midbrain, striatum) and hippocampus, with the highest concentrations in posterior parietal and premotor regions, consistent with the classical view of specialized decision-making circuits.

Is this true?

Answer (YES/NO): NO